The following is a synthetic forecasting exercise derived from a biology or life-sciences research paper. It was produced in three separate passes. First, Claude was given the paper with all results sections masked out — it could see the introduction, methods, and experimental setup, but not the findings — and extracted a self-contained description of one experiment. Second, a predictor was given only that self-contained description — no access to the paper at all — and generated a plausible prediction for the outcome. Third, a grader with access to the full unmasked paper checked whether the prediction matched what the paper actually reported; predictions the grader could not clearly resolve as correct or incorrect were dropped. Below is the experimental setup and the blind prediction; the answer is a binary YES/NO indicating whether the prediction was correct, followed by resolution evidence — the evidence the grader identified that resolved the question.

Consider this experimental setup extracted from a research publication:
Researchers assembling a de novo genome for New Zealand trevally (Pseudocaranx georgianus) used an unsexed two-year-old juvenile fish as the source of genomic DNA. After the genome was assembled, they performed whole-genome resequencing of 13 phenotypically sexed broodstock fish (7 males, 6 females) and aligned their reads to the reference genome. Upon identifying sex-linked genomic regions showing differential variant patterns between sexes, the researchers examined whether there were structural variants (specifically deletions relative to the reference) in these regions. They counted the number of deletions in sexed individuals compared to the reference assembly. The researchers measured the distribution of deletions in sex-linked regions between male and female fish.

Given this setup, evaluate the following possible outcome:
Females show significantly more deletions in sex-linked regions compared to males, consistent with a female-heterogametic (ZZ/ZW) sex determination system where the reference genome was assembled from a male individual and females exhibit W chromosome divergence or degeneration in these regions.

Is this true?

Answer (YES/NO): NO